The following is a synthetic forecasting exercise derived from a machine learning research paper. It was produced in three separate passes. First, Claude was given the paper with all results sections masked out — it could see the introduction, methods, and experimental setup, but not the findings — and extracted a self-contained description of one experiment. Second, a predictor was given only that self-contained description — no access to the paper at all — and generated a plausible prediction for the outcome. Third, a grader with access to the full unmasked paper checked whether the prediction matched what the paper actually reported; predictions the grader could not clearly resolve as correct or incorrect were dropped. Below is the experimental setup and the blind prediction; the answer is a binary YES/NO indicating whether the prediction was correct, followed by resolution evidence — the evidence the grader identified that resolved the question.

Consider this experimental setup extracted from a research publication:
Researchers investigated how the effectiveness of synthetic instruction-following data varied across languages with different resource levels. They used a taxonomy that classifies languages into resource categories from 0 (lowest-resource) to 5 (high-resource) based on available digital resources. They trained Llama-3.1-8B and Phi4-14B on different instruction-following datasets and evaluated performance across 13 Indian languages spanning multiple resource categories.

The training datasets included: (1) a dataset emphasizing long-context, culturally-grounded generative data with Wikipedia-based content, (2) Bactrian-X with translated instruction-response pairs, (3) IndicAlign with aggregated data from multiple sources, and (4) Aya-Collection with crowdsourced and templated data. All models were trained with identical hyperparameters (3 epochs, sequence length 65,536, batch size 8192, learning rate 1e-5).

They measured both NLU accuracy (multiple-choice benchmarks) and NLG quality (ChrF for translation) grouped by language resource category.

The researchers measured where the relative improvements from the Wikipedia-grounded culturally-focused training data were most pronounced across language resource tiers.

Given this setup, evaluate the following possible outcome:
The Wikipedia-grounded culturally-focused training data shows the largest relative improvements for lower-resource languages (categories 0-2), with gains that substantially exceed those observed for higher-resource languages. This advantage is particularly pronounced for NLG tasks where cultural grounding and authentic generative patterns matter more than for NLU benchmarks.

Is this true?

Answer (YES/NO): YES